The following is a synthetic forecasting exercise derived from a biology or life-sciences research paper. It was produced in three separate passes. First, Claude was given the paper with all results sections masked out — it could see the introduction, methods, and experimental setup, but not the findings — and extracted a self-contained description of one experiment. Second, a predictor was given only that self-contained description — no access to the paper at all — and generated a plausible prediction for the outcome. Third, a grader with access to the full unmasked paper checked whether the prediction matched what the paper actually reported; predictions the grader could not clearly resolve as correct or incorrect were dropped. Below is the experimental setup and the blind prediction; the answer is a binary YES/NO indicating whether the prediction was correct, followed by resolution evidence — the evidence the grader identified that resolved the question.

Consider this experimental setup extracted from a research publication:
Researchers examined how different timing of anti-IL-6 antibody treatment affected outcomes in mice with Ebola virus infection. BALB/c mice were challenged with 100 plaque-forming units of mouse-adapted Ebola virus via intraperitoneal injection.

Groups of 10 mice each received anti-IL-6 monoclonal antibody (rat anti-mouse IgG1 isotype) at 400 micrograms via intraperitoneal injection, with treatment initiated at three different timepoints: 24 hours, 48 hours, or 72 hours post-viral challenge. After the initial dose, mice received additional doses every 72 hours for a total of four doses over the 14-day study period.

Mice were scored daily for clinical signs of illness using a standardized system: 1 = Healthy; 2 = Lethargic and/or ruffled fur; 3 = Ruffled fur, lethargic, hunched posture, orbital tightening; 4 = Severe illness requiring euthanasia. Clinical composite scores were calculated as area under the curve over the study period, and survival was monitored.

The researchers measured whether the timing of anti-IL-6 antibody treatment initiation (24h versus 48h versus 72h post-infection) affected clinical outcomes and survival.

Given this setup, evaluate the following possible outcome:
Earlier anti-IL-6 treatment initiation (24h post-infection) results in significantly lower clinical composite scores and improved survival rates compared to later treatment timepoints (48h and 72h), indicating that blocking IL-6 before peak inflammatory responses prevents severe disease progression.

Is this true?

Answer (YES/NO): YES